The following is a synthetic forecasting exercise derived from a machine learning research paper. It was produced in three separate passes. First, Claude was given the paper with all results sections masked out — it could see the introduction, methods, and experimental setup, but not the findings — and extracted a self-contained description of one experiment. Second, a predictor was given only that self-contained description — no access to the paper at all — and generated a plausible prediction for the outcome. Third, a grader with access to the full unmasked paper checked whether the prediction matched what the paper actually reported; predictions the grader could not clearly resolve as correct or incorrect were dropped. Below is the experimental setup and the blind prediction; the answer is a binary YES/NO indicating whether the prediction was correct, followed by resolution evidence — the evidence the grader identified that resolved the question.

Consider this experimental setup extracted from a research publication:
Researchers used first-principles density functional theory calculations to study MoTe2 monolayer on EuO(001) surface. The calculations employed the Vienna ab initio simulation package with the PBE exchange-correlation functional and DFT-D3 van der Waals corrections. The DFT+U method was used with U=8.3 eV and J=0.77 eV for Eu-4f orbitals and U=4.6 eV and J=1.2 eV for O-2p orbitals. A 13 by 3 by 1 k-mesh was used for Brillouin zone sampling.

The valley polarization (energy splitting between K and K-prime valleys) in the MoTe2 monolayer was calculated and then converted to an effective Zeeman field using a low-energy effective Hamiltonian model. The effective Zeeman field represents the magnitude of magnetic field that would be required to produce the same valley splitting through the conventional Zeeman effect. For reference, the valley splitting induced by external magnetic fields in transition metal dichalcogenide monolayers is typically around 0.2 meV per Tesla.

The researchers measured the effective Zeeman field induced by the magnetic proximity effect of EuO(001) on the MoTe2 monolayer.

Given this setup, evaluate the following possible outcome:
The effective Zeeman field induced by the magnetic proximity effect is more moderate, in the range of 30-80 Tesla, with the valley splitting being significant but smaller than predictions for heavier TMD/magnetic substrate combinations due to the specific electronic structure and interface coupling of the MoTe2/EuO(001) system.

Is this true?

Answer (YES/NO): NO